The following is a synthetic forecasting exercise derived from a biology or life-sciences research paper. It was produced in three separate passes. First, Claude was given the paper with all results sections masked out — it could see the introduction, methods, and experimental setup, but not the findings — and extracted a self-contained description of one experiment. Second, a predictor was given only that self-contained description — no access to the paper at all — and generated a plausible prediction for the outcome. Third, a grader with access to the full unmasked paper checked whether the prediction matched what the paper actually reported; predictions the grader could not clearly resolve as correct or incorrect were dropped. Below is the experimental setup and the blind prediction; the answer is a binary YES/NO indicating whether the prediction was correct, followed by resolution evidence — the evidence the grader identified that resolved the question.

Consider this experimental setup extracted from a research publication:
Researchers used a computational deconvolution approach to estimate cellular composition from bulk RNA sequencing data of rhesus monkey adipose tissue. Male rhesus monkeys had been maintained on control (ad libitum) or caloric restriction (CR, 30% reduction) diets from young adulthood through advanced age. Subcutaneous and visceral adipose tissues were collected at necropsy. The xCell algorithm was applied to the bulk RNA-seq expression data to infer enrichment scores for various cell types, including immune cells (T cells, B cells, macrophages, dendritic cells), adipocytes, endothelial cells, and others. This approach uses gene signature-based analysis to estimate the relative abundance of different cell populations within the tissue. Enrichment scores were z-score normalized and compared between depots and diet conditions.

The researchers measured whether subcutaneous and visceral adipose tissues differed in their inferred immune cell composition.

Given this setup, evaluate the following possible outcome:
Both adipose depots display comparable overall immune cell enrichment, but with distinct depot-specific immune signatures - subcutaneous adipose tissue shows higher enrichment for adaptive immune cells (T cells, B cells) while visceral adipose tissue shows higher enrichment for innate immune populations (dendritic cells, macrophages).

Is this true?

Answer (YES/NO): NO